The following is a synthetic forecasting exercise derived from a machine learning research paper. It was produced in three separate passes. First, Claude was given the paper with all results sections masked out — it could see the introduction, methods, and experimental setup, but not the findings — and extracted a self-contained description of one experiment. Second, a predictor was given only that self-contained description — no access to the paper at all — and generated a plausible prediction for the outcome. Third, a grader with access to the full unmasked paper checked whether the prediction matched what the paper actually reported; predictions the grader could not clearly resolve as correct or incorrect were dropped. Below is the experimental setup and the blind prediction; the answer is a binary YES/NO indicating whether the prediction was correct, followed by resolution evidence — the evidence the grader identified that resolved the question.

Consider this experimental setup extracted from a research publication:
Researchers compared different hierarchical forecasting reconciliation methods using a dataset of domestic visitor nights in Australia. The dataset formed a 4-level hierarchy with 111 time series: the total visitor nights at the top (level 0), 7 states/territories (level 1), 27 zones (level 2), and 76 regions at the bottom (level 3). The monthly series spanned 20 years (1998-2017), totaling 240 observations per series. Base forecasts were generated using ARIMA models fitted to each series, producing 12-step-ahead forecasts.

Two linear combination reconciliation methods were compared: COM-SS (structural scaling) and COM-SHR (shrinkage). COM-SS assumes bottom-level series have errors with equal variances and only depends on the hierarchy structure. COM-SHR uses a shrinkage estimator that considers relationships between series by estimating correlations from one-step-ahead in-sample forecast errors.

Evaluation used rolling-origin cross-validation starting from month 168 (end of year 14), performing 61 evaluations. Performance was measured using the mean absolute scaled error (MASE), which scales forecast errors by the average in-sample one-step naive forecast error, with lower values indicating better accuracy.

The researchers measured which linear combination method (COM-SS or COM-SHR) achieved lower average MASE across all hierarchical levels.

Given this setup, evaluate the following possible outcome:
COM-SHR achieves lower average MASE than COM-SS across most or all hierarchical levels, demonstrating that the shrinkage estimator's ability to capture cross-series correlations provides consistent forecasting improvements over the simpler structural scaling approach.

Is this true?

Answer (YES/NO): YES